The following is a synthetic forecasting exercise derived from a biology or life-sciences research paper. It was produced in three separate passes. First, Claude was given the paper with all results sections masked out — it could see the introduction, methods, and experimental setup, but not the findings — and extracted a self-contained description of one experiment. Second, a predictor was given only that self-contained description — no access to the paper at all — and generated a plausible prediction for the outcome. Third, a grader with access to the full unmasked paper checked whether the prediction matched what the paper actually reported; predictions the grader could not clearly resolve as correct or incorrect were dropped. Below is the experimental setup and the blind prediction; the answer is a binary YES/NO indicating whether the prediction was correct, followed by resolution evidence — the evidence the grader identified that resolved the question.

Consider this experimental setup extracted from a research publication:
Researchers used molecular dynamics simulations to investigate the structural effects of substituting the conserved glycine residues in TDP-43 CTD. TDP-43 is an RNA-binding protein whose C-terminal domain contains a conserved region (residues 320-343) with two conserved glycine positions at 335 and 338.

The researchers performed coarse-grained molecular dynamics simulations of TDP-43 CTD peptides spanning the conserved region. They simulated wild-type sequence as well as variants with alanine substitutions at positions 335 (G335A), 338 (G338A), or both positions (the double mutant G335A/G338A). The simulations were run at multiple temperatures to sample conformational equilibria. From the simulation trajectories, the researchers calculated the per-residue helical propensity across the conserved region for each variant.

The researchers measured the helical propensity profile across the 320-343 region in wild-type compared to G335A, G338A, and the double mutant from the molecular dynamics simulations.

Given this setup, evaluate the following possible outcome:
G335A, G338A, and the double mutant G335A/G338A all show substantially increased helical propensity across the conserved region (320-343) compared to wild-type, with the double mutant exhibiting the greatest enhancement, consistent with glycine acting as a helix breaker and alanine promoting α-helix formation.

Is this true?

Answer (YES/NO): NO